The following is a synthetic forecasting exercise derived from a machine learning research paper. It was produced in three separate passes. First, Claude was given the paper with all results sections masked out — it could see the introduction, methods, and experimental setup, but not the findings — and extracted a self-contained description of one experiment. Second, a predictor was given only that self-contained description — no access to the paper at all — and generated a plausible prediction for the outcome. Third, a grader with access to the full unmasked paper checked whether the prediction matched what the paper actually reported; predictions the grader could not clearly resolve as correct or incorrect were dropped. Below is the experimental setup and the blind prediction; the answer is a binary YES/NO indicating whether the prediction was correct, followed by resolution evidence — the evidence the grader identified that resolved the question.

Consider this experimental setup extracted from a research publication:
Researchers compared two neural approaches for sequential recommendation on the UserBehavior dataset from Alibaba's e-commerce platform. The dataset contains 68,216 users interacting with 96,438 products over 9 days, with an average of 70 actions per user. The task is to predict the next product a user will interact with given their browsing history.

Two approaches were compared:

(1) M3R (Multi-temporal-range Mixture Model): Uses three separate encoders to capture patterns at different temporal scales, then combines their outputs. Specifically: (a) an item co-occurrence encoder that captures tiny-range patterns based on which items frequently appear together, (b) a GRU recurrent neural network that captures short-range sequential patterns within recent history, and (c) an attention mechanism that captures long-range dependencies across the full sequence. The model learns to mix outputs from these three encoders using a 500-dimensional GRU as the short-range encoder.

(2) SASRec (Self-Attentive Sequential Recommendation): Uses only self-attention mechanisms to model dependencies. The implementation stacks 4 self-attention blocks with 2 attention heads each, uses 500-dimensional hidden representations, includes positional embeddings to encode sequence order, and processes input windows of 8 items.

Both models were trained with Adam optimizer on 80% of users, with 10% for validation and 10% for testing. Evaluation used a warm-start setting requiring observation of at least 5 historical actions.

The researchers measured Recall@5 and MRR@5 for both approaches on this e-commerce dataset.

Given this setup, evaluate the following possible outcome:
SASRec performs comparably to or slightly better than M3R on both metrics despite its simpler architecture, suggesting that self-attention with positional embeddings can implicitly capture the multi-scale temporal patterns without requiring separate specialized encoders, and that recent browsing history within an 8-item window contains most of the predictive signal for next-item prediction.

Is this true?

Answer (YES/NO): NO